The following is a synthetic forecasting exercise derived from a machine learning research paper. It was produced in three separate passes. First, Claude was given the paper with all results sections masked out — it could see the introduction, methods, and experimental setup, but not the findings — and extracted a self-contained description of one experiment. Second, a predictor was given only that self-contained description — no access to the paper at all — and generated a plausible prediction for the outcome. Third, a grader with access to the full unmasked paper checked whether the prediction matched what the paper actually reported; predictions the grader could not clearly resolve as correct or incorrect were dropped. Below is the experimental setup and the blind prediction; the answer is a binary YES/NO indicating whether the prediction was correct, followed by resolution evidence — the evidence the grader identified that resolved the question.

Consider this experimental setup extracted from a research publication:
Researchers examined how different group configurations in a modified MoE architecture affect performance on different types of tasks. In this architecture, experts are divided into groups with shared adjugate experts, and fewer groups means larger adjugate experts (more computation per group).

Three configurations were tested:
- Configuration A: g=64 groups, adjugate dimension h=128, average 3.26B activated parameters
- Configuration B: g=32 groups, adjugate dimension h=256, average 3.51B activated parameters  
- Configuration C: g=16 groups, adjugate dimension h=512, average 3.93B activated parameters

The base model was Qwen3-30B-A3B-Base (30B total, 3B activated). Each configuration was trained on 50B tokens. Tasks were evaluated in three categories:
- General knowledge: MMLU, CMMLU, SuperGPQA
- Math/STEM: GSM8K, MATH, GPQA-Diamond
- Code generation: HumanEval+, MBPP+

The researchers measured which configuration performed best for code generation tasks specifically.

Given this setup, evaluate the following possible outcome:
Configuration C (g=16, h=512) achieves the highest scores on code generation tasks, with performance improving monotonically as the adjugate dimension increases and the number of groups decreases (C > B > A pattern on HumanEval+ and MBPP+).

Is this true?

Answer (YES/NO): NO